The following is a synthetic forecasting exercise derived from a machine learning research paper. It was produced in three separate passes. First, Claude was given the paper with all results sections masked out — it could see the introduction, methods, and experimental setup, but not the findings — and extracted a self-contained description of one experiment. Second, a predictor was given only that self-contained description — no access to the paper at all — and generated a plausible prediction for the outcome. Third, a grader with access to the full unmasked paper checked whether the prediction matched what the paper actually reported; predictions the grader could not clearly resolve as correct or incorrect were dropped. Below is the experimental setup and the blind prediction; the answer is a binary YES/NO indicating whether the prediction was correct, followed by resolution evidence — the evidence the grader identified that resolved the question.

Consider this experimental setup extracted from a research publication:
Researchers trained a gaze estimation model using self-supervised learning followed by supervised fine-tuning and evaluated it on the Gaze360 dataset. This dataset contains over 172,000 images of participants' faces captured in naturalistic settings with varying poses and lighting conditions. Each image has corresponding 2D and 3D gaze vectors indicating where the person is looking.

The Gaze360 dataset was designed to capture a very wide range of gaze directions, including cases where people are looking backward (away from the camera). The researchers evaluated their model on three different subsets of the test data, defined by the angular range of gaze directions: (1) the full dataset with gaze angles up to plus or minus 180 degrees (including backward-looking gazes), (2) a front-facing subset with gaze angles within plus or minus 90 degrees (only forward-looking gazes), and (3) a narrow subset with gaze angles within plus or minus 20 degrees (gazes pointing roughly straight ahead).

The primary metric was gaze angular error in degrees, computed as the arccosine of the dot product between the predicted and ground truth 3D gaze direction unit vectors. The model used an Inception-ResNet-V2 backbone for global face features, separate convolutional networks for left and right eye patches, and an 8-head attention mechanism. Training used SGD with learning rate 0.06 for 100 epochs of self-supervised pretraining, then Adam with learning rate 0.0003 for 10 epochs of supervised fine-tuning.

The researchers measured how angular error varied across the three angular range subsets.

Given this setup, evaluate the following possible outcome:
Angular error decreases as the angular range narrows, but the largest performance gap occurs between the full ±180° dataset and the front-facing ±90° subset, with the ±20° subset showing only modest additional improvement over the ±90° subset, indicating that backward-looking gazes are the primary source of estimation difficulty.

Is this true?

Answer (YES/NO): NO